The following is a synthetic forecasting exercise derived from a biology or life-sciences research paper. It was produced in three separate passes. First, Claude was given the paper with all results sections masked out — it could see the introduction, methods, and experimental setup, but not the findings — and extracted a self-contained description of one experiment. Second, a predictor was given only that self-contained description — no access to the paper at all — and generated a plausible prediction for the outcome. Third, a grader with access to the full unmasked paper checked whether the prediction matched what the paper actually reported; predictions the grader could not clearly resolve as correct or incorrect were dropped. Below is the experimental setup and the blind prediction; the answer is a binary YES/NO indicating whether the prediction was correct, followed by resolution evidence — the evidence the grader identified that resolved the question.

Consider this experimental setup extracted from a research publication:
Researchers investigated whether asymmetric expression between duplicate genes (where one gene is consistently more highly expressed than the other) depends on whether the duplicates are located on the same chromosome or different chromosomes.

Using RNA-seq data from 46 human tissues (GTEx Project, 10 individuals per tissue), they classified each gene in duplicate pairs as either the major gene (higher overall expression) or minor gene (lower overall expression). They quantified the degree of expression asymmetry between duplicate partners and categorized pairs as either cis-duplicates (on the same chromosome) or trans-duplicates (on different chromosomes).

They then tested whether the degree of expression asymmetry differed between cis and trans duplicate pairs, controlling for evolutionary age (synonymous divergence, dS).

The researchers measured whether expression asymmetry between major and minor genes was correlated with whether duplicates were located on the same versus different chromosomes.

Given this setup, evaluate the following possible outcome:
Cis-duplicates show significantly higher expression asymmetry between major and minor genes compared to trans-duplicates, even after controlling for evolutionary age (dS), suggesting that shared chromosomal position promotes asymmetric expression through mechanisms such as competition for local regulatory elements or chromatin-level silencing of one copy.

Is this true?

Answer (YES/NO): NO